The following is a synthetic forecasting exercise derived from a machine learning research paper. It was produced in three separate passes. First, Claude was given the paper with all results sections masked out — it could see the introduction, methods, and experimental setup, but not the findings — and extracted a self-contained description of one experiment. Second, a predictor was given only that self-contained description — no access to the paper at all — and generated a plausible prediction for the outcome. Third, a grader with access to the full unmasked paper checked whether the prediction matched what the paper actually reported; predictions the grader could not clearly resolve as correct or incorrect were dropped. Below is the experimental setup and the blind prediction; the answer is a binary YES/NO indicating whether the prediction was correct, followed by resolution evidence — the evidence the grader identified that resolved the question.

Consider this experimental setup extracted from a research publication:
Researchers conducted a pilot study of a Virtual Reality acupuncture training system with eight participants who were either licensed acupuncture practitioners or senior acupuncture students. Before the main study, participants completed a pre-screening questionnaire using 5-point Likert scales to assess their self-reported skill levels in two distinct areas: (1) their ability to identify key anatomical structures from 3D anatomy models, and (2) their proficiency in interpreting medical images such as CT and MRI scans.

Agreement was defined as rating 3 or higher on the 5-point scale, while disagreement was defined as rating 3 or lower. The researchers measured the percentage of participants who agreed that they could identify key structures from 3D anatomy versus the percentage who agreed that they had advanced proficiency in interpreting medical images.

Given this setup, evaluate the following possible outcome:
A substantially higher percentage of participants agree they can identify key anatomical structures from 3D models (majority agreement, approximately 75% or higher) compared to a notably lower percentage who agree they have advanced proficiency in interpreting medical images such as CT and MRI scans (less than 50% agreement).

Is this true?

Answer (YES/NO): YES